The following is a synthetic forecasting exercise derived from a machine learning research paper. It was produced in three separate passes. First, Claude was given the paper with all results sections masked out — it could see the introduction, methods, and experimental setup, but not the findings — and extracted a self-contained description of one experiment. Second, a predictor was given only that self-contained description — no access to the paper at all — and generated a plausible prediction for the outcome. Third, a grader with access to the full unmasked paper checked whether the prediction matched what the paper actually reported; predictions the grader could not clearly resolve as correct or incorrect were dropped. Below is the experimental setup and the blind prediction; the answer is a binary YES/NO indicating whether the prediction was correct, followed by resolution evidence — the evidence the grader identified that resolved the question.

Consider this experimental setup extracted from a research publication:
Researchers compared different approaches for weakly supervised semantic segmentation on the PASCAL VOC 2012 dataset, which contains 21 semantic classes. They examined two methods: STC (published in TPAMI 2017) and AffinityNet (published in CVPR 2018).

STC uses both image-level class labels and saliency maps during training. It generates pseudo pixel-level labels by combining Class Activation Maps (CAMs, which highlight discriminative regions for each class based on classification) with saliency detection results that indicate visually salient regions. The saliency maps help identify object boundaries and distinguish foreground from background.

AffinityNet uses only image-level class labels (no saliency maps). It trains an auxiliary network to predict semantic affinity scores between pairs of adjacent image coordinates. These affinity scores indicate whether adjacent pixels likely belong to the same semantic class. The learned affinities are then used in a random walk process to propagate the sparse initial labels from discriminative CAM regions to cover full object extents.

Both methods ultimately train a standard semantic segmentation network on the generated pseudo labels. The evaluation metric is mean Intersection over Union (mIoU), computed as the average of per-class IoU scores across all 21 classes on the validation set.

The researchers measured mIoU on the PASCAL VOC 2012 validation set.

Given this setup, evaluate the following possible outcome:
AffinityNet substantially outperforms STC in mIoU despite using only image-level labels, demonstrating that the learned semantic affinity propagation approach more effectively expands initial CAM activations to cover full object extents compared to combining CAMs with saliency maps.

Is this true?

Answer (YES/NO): YES